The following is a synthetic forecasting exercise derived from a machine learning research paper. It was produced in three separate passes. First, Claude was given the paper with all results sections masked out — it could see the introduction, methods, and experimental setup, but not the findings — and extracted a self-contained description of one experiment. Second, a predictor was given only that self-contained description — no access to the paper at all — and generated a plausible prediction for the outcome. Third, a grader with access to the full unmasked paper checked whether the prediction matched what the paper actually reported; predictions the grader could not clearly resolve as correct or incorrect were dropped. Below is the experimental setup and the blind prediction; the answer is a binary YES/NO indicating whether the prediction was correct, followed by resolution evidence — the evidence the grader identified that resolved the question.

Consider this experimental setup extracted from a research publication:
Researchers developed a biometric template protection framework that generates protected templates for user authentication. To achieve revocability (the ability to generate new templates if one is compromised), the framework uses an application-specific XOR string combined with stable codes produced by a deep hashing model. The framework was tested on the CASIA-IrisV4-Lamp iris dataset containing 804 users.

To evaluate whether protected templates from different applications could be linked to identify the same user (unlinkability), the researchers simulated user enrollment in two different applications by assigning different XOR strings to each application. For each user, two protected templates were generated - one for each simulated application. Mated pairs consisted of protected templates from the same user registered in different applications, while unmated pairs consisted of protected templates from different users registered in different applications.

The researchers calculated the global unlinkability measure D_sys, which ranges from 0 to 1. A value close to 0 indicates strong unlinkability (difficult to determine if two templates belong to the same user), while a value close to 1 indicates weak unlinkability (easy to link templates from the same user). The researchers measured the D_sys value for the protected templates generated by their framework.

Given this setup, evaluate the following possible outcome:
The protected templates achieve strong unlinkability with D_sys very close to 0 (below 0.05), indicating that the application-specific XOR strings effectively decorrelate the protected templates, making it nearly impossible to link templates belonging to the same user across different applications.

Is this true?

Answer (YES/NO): YES